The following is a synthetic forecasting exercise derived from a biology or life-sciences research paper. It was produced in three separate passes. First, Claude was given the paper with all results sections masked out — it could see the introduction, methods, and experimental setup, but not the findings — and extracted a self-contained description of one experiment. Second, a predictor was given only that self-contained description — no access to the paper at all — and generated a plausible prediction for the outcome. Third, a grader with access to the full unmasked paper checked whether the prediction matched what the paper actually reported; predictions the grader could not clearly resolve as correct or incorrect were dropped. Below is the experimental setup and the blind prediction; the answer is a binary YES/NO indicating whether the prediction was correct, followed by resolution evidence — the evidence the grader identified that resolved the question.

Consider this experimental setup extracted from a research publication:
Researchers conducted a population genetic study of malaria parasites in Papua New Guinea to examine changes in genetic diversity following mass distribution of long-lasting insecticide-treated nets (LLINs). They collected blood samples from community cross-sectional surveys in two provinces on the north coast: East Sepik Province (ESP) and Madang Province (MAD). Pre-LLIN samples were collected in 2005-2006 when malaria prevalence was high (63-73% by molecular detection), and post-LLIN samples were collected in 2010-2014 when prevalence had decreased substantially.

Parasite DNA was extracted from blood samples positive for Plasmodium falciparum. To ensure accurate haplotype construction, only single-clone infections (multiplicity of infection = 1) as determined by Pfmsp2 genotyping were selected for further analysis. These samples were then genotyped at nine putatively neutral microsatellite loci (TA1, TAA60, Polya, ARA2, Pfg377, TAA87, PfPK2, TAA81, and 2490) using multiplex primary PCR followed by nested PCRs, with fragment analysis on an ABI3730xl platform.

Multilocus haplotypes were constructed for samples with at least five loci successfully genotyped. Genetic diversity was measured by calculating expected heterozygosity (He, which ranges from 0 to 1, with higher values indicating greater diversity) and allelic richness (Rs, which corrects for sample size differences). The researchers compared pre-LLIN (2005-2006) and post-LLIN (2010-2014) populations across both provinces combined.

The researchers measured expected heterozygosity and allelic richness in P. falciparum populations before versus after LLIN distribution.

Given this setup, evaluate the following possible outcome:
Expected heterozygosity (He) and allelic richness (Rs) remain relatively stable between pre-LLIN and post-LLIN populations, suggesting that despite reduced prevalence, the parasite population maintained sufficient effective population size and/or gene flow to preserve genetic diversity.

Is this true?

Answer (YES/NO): NO